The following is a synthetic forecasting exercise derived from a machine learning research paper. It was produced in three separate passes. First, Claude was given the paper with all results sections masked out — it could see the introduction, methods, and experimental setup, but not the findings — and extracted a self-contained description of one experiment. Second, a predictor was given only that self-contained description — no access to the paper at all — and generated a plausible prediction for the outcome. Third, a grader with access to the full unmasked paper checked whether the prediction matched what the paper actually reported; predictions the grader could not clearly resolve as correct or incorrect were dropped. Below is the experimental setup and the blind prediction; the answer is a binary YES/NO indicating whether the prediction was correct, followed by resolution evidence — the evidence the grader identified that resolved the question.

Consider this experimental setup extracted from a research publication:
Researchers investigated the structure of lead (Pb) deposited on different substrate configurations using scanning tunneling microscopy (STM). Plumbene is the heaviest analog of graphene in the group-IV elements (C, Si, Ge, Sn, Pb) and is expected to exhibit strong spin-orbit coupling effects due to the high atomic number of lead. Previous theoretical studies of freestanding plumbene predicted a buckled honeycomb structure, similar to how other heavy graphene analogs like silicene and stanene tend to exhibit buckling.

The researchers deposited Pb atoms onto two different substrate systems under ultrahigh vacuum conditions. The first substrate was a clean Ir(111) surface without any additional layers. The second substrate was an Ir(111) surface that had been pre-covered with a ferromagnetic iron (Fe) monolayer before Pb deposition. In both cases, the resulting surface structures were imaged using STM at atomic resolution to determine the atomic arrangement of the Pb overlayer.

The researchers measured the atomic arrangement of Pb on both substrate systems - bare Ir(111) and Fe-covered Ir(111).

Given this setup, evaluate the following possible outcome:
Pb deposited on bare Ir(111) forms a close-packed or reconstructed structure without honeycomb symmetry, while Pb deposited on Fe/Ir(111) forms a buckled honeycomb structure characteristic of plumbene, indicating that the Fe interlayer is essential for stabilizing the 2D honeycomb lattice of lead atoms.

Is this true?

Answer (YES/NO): NO